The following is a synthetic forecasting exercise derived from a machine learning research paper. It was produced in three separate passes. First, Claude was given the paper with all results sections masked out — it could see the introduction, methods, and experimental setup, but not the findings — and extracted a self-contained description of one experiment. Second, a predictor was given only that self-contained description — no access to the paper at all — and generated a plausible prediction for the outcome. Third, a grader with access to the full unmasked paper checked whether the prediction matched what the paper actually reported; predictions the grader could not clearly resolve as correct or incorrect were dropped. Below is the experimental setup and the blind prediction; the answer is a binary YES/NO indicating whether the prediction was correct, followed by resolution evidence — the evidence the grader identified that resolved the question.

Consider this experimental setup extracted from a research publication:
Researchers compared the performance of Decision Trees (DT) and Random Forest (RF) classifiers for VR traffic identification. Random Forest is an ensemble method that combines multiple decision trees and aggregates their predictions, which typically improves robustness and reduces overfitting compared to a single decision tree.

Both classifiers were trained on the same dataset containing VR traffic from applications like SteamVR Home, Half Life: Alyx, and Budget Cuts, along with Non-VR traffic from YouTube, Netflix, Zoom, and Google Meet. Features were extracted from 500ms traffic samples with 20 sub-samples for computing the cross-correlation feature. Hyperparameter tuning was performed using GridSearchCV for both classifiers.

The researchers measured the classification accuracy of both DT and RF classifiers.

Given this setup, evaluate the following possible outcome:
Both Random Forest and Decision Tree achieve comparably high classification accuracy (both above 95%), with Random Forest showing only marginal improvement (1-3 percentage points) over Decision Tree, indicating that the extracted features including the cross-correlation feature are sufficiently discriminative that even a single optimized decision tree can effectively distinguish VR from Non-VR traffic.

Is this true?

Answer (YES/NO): NO